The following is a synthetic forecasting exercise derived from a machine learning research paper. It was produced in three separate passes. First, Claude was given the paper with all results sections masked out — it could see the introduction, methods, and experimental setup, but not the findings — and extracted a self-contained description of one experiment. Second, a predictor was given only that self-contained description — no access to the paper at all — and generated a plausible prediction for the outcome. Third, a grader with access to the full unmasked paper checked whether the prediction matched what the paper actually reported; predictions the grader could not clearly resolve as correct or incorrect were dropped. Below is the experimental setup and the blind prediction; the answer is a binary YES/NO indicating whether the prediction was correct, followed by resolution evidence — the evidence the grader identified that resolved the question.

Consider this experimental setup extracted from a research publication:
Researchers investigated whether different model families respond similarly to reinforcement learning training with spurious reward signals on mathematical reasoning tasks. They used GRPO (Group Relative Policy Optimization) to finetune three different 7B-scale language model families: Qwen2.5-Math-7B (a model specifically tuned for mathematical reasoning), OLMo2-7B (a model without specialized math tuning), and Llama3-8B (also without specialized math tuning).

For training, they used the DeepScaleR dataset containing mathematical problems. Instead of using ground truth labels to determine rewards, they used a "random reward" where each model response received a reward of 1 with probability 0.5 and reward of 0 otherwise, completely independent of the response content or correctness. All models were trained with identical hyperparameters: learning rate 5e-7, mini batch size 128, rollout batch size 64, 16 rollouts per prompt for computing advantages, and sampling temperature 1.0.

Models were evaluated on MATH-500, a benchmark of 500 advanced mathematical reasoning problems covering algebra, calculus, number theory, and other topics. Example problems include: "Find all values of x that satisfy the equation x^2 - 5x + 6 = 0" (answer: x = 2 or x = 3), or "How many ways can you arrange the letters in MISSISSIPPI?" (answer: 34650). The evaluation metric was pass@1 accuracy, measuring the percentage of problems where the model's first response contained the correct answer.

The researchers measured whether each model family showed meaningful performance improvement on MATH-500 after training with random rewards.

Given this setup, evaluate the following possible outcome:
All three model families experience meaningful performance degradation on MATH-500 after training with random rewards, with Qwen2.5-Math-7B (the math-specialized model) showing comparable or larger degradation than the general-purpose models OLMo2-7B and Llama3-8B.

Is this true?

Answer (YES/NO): NO